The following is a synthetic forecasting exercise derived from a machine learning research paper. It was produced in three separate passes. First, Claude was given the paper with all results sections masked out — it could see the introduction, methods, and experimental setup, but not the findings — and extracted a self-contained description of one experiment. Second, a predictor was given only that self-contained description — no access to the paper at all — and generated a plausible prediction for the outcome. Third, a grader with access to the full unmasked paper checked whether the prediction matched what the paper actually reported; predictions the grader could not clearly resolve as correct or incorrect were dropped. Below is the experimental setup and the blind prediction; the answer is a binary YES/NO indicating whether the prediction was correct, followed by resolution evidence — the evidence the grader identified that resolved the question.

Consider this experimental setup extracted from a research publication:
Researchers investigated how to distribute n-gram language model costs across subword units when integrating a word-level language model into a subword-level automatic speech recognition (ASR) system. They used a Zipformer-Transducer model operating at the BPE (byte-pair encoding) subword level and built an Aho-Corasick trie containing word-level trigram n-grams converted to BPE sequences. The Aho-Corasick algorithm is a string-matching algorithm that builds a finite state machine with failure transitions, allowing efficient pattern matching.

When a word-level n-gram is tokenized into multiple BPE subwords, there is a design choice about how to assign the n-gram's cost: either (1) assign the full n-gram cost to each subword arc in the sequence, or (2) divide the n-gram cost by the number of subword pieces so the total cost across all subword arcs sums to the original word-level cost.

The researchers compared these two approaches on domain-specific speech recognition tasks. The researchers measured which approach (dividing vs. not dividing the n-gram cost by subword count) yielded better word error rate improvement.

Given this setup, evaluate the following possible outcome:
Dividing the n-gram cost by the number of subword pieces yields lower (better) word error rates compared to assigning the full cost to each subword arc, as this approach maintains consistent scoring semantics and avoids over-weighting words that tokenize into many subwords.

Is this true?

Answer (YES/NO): NO